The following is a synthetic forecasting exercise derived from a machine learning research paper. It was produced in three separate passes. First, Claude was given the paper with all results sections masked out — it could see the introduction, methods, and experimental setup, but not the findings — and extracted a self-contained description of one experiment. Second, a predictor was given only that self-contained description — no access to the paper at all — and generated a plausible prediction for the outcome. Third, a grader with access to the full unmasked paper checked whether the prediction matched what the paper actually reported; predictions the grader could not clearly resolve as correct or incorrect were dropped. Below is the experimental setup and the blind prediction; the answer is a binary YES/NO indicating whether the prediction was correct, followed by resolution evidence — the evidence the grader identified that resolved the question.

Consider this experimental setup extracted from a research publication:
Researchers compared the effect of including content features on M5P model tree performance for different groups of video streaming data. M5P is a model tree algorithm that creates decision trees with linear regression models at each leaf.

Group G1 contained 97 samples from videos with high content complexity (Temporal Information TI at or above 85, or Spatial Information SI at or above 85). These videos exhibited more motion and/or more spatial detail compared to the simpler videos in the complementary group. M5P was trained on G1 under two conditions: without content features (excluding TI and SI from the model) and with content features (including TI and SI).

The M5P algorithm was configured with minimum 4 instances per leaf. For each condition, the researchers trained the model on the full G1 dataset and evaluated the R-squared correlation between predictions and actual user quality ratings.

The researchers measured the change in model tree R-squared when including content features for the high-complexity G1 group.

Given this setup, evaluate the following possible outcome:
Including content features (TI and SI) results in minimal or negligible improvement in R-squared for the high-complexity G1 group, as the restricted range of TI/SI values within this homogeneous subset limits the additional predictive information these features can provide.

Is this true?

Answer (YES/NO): NO